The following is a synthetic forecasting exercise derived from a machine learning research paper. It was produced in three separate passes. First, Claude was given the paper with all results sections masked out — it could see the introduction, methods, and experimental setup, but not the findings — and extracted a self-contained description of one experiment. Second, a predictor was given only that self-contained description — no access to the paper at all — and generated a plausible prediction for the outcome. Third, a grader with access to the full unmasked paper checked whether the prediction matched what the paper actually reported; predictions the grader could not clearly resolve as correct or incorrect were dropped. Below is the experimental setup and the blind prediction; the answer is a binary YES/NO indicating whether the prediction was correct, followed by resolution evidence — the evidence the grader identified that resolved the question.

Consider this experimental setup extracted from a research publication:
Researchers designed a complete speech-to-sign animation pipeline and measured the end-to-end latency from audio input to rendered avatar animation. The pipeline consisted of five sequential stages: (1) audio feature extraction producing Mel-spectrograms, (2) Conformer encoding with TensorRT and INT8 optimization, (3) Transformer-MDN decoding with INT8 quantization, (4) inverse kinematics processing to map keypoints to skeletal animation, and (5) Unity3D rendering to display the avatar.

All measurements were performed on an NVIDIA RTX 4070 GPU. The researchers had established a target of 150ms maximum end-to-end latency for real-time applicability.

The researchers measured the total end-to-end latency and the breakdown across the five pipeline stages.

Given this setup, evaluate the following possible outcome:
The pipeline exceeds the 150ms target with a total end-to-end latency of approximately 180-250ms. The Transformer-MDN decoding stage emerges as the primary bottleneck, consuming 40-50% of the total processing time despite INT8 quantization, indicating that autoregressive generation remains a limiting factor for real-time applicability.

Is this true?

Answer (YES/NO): NO